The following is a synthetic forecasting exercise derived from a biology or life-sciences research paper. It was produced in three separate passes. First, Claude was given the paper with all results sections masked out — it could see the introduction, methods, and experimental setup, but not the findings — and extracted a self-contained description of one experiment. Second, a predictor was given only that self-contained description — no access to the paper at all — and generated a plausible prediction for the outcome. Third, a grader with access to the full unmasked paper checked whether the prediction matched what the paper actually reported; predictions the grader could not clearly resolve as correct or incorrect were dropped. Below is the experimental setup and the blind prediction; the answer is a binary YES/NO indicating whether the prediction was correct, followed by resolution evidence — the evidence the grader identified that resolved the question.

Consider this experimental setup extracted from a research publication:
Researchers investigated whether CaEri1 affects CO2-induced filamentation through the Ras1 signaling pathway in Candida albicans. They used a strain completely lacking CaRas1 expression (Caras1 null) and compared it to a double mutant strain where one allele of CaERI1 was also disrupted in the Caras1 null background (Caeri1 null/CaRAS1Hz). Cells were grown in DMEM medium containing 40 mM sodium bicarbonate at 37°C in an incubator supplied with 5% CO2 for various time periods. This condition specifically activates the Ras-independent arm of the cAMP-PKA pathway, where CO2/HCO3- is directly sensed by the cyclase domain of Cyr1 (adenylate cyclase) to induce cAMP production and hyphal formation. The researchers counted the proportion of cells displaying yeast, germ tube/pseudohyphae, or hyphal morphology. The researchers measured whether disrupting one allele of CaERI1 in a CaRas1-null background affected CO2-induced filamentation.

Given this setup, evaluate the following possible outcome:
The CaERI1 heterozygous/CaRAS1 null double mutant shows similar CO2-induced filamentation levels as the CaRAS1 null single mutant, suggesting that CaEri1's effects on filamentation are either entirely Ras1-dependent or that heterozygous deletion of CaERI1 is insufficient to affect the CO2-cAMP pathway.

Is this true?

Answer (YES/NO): NO